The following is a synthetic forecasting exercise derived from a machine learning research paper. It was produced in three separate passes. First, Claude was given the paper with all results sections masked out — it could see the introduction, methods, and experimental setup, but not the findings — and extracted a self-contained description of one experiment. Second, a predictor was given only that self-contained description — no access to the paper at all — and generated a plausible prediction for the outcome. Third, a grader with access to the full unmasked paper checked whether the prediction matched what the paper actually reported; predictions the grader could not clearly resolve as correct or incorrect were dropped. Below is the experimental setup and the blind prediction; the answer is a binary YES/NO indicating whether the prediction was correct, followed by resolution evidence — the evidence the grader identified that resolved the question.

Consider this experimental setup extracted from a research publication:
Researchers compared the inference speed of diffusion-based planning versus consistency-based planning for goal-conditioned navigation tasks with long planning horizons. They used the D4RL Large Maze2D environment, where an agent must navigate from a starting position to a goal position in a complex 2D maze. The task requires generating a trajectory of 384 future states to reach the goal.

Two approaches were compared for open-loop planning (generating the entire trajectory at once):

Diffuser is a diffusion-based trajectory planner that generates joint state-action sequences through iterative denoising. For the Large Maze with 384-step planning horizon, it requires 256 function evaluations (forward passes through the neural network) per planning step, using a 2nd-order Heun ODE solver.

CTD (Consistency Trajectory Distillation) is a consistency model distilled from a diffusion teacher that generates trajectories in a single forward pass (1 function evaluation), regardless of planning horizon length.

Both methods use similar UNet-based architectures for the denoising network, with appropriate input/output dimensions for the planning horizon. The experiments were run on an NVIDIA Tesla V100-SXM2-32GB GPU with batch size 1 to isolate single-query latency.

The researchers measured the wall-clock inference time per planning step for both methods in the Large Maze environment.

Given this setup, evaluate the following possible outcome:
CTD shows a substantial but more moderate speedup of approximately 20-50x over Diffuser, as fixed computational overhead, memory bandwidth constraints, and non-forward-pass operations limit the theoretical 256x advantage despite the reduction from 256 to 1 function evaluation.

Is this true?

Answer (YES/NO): NO